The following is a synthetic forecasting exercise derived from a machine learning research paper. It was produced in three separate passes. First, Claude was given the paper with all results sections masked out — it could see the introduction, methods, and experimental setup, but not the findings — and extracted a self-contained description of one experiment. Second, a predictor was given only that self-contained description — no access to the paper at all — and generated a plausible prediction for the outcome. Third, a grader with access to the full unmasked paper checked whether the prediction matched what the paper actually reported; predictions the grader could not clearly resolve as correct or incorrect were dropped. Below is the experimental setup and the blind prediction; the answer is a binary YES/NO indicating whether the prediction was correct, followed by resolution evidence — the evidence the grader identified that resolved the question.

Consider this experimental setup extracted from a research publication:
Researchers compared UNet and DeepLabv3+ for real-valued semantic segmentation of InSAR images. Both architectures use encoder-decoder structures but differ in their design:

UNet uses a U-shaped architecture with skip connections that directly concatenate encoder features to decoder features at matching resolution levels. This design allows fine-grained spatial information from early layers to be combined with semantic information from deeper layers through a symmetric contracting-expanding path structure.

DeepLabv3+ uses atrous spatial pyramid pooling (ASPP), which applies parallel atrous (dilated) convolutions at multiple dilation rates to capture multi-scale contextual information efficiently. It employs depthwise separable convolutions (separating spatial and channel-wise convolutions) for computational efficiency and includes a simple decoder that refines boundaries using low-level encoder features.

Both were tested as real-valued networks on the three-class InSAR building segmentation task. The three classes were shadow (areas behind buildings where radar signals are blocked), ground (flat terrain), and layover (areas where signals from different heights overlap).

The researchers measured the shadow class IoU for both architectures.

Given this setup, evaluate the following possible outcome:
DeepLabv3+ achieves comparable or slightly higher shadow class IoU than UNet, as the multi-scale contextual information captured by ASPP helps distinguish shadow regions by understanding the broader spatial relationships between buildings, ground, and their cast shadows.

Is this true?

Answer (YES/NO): YES